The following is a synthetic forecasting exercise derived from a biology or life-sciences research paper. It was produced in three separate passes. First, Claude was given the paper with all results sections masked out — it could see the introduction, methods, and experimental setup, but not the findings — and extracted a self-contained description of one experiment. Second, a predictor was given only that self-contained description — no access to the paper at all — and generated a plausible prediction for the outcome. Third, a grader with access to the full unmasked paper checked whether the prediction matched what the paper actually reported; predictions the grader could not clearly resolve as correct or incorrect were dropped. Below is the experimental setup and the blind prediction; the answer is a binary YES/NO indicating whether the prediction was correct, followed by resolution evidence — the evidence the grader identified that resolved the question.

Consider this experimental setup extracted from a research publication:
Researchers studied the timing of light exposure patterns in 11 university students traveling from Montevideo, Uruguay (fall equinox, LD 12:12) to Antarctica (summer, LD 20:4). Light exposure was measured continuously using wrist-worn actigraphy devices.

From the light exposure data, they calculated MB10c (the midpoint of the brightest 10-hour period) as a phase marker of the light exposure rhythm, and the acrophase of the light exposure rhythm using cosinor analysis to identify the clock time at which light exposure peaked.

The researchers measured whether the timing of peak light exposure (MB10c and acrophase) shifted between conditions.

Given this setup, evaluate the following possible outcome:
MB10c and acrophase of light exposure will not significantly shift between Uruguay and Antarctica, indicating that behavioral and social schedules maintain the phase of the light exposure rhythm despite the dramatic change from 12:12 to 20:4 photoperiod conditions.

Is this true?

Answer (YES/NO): NO